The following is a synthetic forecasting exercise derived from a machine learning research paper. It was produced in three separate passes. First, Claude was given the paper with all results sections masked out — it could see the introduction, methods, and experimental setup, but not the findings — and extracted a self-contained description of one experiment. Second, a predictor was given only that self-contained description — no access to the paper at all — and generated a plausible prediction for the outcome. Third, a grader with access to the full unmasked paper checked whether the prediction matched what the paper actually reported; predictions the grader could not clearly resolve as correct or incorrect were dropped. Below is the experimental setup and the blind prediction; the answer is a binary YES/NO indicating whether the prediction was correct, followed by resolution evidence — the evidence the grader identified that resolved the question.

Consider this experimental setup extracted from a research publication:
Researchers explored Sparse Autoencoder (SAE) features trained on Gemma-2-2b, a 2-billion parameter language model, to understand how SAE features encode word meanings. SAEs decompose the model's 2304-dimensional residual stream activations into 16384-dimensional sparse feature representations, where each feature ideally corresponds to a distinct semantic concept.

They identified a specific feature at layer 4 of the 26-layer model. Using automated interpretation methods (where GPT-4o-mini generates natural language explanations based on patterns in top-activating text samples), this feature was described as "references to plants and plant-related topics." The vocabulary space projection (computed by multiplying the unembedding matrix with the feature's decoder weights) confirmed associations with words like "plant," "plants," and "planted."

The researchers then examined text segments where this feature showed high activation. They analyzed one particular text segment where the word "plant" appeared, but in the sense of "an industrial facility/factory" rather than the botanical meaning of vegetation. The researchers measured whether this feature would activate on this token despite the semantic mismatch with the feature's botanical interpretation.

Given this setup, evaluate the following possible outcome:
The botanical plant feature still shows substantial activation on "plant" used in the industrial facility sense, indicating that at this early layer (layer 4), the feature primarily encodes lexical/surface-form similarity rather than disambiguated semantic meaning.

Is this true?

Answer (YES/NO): YES